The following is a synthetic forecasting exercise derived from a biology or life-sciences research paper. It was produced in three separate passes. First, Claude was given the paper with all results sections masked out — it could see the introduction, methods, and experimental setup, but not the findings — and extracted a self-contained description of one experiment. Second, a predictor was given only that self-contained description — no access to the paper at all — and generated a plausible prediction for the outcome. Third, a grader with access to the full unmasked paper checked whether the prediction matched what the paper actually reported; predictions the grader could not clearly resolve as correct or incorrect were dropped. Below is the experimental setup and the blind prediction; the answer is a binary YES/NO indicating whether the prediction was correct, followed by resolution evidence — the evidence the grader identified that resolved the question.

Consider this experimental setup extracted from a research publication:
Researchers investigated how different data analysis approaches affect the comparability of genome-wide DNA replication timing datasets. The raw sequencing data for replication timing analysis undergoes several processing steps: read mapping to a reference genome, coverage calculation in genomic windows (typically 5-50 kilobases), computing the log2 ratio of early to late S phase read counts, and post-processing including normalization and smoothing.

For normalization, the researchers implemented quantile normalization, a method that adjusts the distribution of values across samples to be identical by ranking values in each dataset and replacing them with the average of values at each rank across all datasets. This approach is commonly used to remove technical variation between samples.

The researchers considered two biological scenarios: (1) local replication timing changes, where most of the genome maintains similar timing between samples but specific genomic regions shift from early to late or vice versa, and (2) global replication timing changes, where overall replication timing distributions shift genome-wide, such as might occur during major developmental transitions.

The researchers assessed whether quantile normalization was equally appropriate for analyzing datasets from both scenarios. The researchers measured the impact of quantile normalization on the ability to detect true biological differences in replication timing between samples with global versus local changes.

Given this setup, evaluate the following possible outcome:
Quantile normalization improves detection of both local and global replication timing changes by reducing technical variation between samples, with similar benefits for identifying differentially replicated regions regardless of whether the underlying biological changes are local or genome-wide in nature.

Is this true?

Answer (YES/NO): NO